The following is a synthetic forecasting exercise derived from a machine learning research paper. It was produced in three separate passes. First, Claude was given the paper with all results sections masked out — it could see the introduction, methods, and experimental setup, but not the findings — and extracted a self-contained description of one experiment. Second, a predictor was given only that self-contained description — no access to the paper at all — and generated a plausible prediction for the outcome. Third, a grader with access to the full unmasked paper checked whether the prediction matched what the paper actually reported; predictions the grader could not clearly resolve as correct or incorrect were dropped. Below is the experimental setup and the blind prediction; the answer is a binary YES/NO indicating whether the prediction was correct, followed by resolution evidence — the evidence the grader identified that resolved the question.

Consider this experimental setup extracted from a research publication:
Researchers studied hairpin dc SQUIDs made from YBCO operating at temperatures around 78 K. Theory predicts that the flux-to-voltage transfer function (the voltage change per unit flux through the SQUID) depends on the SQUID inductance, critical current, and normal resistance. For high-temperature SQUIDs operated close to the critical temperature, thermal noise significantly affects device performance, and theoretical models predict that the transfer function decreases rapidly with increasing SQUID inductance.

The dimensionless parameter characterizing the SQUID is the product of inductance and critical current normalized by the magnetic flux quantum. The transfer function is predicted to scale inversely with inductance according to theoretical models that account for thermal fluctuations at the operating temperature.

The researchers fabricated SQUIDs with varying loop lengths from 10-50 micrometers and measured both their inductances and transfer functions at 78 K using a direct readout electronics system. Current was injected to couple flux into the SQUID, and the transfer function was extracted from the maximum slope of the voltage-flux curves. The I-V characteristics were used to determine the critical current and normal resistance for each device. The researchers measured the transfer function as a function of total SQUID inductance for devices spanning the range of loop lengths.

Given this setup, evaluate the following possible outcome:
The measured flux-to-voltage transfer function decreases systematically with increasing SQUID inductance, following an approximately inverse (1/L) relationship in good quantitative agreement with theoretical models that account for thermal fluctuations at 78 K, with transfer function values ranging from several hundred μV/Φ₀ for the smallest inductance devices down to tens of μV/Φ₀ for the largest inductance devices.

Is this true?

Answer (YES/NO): NO